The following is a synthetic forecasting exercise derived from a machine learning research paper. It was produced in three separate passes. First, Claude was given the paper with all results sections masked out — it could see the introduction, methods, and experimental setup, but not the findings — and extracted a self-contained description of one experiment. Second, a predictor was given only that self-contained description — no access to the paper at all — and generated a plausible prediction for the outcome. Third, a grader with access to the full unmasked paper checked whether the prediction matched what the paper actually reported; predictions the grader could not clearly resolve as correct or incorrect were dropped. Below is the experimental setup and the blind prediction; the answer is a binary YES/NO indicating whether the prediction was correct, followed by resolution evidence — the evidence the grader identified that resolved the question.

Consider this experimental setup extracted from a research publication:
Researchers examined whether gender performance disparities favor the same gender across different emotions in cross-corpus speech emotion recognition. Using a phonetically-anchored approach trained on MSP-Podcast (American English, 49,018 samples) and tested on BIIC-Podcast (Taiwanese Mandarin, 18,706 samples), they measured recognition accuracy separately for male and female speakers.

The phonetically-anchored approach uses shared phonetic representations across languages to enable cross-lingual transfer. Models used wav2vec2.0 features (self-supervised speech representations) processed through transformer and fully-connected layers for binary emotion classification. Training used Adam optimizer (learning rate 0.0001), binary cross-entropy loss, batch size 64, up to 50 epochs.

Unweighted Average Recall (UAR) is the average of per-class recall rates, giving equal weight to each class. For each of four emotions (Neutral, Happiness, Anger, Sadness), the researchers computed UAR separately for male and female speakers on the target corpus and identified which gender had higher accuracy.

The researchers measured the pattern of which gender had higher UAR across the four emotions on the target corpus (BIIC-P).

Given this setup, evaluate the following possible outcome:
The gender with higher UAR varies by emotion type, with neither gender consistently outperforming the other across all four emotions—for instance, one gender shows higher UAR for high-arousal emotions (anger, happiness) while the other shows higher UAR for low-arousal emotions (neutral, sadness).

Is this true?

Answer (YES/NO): NO